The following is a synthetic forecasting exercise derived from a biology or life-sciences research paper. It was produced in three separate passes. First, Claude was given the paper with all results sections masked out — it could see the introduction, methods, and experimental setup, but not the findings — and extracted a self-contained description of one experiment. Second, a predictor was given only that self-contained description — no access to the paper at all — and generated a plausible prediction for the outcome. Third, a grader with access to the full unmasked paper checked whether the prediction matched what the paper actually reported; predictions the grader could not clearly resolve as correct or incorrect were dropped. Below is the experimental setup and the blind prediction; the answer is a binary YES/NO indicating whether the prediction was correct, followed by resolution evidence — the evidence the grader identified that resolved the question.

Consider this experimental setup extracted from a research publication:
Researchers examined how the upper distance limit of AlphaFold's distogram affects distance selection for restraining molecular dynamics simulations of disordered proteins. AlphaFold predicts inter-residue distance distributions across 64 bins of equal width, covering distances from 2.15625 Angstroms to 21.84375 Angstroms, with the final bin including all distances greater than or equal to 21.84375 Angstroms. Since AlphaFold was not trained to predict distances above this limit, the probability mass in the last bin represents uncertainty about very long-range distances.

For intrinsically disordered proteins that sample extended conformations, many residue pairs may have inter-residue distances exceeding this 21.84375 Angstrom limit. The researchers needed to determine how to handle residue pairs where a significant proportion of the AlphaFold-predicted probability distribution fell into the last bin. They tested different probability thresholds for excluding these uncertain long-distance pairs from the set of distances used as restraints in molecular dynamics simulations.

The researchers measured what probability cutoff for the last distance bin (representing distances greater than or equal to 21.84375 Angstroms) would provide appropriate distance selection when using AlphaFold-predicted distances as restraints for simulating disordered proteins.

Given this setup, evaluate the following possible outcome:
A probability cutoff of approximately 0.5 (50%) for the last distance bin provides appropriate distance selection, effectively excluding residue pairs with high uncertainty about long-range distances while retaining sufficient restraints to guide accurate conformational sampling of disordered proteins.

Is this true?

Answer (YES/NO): NO